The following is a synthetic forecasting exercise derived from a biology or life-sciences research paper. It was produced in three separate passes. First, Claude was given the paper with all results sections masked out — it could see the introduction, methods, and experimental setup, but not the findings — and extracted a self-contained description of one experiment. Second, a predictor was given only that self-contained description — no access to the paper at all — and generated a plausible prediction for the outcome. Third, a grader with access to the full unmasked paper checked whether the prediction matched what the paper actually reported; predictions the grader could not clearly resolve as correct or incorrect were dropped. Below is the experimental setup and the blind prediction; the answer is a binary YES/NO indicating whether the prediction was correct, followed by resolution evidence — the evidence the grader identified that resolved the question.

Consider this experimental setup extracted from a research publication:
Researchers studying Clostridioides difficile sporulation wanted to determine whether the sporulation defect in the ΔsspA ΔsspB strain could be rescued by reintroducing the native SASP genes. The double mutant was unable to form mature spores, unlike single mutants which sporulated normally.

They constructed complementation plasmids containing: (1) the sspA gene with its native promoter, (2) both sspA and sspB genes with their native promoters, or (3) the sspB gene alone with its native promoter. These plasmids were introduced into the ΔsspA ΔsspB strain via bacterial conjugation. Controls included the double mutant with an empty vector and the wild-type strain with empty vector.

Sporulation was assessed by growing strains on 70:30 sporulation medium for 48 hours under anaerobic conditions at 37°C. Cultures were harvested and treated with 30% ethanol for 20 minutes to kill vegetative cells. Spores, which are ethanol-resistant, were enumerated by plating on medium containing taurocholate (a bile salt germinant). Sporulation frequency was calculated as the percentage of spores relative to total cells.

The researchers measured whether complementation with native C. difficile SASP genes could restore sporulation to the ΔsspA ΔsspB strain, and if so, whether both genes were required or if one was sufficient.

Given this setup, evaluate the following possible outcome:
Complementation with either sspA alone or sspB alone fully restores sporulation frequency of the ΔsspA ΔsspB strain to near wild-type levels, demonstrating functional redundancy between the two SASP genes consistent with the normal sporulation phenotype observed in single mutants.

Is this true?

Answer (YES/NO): NO